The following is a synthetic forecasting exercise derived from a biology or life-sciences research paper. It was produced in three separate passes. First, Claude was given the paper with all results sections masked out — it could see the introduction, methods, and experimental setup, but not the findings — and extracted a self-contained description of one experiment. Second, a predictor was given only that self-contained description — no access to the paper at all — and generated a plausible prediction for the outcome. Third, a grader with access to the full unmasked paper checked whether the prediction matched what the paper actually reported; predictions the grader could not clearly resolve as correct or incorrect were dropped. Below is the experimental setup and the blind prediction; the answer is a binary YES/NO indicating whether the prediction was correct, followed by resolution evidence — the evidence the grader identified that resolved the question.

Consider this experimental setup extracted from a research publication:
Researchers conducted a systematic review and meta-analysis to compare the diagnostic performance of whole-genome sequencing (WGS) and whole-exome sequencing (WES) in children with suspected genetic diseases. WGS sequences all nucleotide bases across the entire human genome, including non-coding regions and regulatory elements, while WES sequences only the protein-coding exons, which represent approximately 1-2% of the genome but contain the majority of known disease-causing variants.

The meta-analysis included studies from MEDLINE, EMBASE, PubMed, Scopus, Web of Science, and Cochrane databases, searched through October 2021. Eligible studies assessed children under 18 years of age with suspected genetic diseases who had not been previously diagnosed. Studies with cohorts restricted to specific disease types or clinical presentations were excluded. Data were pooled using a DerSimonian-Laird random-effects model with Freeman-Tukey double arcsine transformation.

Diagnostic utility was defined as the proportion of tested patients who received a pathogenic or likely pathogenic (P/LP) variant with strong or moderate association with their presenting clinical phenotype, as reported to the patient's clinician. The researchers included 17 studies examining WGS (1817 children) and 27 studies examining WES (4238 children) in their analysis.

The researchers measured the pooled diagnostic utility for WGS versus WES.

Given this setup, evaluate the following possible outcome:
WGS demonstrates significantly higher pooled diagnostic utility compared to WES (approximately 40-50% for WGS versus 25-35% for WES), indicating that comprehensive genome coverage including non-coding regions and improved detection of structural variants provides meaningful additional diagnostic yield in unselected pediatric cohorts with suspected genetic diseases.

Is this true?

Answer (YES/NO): NO